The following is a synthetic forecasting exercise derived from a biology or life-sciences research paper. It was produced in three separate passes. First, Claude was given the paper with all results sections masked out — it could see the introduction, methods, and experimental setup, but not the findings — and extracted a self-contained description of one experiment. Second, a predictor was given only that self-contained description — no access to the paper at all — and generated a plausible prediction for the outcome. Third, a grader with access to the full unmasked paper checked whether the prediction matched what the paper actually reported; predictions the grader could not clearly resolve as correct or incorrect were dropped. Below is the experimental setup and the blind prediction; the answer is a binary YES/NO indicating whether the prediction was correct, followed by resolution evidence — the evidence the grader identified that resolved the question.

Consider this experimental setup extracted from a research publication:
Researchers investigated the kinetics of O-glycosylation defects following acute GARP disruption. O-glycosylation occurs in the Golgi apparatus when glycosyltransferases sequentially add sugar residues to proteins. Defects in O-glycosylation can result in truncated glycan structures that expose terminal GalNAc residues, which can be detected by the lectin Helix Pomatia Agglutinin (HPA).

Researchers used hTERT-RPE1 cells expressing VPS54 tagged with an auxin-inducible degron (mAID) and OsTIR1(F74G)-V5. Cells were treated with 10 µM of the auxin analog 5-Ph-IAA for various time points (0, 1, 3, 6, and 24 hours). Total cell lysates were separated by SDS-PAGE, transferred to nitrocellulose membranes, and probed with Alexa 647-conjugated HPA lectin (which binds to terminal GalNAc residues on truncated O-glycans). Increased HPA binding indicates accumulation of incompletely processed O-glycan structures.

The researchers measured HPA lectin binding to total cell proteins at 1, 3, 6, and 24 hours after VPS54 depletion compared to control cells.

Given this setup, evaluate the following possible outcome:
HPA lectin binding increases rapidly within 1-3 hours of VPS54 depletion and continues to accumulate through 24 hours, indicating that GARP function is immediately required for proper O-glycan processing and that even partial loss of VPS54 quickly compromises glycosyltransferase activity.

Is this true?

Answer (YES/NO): NO